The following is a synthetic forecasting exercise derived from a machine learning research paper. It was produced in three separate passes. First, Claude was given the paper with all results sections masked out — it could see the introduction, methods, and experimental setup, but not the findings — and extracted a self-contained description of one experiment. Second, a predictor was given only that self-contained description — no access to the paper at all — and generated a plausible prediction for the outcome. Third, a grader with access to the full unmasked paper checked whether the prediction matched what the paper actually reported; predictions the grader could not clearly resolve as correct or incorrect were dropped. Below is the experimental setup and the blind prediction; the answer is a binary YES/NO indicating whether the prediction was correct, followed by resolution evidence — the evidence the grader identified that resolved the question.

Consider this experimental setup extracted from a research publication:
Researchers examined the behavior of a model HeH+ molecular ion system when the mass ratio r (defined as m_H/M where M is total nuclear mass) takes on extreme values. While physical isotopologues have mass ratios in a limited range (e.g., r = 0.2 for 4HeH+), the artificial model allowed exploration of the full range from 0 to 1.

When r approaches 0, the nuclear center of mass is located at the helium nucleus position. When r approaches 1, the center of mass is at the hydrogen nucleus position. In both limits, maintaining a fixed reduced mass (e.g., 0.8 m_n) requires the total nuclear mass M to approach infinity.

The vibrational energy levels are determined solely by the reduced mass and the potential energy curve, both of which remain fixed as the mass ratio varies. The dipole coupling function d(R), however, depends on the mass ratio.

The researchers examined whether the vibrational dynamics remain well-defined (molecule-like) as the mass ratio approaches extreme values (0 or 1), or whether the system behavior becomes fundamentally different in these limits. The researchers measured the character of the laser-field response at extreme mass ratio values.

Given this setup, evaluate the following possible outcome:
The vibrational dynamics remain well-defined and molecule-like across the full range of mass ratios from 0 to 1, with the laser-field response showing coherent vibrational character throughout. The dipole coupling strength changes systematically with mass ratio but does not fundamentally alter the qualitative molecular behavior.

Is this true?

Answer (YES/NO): NO